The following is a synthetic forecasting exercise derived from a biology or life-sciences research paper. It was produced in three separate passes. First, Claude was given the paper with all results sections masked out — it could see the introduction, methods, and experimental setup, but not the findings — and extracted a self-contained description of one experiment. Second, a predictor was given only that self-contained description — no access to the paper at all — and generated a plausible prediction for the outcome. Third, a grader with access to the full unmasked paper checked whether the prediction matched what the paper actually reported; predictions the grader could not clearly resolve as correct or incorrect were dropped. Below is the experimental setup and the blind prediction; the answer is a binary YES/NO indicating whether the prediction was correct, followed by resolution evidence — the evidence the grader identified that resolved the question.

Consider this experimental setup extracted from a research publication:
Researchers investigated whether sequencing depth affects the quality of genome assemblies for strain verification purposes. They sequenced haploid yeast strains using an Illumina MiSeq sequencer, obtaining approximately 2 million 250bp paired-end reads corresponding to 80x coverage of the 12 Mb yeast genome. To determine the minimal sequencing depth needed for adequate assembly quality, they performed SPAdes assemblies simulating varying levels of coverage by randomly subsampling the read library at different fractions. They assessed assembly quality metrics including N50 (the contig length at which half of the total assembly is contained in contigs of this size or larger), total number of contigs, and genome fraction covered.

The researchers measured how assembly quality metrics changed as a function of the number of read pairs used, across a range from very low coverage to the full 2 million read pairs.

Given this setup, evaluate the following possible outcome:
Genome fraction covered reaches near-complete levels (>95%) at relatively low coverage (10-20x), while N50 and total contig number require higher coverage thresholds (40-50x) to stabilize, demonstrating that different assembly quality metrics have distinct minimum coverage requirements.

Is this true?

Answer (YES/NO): NO